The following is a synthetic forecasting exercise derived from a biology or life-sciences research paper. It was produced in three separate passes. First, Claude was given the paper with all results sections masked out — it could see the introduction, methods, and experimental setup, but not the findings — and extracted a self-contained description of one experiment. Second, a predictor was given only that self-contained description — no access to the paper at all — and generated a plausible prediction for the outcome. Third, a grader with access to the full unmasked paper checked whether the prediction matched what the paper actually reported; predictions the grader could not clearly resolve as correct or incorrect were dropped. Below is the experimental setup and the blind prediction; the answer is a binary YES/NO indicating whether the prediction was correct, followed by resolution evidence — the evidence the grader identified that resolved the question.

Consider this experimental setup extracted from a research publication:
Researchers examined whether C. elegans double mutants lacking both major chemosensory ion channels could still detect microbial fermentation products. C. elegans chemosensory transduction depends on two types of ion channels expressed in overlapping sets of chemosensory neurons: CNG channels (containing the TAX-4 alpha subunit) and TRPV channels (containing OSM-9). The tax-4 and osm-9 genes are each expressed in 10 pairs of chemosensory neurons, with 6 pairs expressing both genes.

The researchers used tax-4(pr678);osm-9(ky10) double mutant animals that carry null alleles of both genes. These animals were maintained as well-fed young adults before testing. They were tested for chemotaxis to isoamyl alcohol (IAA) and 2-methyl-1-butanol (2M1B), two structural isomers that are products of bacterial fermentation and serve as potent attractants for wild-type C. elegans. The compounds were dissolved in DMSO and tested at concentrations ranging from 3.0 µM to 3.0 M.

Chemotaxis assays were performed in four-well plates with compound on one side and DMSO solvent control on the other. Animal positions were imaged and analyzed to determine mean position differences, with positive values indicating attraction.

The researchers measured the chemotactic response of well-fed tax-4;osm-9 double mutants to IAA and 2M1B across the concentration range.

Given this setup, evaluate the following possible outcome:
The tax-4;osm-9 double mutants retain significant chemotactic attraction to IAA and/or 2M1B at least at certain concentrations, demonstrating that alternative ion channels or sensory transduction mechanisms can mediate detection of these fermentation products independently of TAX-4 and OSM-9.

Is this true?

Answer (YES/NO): NO